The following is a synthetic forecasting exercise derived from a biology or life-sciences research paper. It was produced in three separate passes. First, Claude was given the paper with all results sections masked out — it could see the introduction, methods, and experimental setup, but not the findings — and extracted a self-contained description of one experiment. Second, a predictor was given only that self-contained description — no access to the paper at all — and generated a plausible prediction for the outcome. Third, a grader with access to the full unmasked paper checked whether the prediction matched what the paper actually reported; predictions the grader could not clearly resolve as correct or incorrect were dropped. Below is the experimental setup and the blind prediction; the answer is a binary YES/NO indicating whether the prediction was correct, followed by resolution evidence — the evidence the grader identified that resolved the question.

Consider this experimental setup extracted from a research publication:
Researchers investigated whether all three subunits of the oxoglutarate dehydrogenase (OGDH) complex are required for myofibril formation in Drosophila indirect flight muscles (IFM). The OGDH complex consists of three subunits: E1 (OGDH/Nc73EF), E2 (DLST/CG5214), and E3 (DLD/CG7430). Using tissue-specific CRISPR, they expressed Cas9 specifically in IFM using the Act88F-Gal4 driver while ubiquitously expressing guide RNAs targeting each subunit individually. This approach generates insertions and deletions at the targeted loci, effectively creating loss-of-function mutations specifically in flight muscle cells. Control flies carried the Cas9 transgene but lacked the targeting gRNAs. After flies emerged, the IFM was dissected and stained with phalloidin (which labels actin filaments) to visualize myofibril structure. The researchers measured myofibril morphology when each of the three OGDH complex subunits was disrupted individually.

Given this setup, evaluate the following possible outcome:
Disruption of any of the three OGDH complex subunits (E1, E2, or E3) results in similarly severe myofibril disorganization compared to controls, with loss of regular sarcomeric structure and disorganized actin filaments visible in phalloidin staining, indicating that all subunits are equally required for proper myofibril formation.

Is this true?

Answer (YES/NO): YES